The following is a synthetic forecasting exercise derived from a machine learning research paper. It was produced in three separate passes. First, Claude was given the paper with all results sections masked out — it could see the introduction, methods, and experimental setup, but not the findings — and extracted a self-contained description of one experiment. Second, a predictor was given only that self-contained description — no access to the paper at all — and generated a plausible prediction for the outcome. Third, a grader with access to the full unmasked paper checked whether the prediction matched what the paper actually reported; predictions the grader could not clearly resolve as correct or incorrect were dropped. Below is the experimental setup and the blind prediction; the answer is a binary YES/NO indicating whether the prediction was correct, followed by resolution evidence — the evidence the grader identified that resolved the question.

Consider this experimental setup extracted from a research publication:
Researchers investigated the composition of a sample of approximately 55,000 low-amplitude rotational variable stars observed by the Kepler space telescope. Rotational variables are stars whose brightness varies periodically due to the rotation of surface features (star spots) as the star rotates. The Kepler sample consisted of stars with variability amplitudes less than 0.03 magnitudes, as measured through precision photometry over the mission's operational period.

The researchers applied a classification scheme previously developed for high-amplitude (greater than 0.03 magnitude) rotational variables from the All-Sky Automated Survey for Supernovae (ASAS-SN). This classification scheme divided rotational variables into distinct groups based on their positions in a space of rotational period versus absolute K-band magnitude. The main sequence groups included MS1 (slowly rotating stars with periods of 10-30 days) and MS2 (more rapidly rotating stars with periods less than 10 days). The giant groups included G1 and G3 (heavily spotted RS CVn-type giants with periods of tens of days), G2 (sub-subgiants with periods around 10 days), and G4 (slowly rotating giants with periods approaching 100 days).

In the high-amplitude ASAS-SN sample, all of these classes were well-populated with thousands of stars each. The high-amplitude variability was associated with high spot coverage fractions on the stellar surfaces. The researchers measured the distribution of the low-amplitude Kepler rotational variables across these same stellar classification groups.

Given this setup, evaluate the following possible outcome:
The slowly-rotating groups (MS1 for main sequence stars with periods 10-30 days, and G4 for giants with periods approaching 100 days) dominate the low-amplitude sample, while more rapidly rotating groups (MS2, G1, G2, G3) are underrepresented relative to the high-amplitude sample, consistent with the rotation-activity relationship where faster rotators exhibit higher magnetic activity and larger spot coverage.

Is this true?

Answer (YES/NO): NO